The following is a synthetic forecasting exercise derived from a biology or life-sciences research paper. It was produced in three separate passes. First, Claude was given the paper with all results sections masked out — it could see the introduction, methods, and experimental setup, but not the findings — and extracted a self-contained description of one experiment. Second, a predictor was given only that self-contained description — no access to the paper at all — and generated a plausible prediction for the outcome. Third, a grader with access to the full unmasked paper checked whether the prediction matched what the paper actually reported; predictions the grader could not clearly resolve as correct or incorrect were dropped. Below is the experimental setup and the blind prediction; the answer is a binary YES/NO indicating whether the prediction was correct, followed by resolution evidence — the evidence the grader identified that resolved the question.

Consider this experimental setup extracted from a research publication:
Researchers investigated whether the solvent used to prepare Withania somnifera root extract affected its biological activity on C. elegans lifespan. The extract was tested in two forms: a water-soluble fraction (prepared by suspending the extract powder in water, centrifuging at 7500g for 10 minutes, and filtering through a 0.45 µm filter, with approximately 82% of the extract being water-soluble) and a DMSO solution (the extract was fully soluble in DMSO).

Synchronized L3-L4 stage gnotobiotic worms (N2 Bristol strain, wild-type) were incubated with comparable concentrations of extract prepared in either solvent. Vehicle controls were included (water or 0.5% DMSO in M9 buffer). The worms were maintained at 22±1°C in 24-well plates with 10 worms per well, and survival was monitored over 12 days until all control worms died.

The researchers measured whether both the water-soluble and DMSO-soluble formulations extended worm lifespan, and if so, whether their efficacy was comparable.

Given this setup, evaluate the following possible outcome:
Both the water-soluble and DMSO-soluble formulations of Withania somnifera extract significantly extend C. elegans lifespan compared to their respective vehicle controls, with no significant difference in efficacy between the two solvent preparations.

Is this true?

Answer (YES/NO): NO